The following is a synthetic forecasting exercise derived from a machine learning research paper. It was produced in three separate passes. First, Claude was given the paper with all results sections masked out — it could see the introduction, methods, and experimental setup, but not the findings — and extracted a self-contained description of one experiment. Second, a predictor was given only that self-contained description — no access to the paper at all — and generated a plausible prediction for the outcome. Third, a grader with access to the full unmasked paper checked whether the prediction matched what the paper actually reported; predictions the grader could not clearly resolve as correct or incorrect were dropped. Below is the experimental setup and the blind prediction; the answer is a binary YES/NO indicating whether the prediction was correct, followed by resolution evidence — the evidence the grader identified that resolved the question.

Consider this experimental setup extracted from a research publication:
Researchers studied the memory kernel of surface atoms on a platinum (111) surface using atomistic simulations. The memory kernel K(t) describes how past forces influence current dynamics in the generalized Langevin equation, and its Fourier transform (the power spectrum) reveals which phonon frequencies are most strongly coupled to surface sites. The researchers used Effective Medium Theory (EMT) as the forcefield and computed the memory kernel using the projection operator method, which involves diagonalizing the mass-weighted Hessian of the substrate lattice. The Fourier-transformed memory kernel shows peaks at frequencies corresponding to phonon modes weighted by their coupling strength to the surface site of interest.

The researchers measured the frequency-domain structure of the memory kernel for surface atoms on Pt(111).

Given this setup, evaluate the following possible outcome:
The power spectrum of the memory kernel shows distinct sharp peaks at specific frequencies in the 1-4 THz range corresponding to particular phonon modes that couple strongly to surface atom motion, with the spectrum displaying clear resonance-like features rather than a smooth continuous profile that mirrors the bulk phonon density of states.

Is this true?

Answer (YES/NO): NO